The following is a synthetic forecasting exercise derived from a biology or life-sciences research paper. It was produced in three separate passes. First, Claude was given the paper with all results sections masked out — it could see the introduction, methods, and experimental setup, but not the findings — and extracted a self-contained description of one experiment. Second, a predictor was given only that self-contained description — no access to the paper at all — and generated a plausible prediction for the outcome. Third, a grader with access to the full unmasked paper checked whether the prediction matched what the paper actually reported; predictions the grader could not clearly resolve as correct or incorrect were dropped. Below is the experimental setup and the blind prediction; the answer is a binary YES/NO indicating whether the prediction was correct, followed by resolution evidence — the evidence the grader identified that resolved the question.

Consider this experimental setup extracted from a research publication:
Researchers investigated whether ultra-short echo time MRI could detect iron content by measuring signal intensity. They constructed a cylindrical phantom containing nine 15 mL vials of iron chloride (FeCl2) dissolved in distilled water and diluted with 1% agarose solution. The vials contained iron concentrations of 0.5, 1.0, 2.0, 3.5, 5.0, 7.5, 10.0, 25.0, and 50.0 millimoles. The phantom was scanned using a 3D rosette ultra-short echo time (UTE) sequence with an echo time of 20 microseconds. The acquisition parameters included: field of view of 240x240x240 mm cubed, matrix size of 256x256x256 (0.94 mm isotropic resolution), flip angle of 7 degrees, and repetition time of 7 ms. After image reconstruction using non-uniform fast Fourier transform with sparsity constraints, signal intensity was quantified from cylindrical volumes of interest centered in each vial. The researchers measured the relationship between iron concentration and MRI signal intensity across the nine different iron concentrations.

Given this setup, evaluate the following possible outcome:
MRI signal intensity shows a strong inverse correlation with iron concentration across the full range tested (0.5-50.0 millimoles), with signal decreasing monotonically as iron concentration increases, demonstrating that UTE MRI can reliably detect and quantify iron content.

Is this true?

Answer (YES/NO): NO